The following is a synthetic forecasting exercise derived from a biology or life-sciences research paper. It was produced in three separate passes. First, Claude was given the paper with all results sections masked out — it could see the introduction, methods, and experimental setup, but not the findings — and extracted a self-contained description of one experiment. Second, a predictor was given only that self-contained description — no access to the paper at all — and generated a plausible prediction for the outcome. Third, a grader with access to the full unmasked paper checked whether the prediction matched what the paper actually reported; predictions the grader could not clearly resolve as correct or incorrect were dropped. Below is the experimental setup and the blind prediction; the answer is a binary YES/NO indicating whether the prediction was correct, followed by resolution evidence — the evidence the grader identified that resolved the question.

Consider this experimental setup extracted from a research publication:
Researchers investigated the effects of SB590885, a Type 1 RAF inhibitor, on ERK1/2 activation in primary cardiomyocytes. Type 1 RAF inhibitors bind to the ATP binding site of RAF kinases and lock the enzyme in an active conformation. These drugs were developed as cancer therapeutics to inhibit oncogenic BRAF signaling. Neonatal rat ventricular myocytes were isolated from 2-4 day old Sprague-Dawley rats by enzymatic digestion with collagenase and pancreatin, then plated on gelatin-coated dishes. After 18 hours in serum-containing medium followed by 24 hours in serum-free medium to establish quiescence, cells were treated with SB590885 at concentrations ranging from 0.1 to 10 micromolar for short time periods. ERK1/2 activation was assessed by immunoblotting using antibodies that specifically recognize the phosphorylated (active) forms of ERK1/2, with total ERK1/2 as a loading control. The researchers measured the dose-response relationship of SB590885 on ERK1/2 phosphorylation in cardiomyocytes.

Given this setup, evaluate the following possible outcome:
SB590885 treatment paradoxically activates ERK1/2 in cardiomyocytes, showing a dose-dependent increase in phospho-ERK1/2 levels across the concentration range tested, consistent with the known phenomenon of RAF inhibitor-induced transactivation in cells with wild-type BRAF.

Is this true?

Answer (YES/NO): NO